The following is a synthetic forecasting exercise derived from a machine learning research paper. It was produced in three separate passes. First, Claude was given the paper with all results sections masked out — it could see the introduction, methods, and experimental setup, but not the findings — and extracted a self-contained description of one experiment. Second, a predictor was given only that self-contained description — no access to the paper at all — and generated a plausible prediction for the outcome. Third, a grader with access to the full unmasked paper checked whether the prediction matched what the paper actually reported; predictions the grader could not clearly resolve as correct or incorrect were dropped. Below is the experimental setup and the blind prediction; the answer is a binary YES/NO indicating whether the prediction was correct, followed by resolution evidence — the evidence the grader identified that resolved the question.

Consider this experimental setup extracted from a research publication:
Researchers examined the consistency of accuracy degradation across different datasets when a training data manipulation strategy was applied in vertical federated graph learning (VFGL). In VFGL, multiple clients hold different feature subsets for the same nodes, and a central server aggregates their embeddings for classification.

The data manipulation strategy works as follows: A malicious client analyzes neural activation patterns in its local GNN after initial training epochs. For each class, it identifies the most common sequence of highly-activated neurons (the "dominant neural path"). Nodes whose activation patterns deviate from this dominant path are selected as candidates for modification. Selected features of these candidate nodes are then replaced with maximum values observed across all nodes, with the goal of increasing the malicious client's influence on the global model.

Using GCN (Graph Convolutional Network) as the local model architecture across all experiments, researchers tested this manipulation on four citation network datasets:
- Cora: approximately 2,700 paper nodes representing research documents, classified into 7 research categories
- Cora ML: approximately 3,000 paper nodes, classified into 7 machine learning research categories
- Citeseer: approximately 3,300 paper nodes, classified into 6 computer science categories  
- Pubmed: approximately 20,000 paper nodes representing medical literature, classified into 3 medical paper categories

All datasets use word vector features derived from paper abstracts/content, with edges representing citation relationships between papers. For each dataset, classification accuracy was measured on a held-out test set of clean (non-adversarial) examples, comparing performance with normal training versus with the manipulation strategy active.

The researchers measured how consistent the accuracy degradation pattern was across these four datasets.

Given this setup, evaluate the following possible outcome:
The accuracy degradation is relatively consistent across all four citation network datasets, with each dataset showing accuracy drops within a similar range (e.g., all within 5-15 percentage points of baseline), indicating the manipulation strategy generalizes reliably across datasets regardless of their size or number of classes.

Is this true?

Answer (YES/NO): NO